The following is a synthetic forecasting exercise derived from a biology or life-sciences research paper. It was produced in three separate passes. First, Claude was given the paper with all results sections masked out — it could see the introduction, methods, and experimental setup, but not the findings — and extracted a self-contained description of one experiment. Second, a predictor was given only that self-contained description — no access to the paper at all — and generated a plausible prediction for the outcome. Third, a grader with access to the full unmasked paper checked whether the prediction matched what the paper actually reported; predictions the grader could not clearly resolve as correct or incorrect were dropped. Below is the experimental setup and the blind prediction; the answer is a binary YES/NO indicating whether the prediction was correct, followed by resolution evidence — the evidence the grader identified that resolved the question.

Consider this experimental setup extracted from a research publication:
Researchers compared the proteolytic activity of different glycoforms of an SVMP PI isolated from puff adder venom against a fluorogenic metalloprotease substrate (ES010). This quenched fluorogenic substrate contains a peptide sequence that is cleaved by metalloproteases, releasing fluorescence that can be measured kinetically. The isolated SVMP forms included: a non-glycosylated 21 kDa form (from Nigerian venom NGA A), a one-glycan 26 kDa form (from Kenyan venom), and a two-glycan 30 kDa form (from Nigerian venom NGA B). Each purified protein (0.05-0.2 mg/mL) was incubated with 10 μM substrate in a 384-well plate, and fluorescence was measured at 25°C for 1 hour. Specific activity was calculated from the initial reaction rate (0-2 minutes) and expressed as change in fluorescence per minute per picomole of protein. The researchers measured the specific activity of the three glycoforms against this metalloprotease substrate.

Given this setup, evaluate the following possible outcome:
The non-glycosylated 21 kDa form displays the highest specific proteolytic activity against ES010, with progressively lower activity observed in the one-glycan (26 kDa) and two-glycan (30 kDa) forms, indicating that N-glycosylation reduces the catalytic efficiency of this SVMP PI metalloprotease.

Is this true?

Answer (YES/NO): NO